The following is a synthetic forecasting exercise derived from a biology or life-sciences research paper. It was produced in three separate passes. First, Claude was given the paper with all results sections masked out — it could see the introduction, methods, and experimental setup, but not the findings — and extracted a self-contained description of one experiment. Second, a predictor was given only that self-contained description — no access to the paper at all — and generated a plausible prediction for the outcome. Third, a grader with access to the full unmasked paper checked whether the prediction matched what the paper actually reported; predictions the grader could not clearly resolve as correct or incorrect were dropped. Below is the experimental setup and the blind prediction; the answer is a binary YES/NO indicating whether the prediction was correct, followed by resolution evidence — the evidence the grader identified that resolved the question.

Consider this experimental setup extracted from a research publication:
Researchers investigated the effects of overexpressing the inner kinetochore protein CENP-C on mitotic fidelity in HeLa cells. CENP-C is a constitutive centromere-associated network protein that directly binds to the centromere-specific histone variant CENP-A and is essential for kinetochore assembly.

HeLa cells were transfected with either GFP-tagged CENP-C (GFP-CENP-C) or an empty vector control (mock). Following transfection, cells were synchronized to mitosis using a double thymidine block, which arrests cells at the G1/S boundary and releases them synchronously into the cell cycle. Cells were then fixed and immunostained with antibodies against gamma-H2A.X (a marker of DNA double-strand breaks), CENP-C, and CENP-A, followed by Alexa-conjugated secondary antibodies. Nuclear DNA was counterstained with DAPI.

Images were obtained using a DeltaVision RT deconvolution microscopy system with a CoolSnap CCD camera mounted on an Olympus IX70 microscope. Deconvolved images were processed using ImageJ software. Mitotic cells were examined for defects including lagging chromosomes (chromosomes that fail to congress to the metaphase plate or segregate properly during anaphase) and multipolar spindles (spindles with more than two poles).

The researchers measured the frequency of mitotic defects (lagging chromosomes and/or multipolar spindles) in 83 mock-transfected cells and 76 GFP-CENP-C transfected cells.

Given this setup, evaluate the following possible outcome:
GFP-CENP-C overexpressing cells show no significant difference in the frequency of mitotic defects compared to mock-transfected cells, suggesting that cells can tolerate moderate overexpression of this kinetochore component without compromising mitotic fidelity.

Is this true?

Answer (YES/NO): NO